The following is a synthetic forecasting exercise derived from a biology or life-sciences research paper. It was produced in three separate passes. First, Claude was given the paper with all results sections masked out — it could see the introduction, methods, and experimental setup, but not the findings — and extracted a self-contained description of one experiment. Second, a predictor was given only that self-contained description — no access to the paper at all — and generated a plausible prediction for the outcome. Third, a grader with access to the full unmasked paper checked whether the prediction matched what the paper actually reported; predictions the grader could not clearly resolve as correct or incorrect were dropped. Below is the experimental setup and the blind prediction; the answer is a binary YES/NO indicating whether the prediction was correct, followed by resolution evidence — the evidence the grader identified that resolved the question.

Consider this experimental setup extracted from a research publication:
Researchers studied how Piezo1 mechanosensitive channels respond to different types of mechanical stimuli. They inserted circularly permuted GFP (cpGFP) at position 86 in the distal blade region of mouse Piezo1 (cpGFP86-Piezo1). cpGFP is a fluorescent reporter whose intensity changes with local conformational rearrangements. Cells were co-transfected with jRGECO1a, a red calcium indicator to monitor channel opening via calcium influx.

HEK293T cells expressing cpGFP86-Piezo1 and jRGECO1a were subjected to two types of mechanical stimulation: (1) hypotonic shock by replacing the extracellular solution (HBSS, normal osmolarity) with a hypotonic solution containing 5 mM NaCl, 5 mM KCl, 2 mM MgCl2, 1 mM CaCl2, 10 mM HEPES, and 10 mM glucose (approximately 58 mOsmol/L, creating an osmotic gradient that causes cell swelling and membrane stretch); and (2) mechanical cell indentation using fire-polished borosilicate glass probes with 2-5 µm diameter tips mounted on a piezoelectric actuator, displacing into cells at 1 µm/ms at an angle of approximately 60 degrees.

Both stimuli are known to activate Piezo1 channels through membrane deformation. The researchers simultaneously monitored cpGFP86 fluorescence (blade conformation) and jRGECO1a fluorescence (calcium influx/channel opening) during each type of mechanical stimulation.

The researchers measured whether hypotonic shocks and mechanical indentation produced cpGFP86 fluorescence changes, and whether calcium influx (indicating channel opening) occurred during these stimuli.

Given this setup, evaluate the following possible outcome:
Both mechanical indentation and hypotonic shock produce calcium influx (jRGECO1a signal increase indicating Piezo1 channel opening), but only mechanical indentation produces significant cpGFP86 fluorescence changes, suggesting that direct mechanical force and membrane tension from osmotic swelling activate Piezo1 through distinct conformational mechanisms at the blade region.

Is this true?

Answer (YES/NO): NO